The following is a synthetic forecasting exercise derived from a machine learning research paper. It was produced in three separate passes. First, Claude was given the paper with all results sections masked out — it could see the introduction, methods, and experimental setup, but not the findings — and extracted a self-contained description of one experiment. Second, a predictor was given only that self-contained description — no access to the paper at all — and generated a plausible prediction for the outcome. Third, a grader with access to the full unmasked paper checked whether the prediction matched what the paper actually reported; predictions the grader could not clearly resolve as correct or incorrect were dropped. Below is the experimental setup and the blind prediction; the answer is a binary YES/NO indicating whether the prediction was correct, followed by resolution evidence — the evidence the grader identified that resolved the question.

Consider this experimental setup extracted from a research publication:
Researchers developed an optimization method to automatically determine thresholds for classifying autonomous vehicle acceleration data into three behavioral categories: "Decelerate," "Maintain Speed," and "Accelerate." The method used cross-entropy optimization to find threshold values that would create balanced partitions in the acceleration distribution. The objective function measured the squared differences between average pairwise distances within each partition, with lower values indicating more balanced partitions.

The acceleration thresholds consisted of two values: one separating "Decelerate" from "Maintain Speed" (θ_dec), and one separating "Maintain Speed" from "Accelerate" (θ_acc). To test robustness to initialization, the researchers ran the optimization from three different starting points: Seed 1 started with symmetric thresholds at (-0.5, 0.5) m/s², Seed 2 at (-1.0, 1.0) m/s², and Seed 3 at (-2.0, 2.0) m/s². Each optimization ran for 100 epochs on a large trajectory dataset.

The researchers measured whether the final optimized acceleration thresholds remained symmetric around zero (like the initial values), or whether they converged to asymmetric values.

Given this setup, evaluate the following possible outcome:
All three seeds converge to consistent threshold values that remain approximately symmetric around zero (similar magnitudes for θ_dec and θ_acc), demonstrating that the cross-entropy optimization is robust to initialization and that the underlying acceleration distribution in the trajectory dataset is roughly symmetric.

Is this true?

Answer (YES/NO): NO